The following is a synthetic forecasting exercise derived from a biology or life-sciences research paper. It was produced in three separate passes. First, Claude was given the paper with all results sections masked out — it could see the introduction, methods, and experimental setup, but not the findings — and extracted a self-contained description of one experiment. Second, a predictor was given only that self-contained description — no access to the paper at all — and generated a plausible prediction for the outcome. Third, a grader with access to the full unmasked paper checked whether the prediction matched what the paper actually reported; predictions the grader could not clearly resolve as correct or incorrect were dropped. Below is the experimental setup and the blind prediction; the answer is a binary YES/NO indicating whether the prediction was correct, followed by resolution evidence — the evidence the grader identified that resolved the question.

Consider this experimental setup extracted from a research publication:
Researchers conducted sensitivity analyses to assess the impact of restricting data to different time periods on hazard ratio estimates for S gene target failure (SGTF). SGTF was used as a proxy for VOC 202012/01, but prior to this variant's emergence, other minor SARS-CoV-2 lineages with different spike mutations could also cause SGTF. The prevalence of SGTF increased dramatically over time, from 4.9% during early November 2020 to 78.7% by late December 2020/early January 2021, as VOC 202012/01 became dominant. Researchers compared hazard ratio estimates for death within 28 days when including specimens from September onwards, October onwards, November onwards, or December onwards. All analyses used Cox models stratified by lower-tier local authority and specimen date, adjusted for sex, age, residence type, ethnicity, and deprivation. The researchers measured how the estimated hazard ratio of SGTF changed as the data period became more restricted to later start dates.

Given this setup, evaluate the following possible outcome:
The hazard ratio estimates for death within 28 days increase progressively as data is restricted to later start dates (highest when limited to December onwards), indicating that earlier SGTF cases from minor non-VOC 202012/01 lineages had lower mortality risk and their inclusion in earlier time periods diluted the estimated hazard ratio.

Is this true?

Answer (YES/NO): YES